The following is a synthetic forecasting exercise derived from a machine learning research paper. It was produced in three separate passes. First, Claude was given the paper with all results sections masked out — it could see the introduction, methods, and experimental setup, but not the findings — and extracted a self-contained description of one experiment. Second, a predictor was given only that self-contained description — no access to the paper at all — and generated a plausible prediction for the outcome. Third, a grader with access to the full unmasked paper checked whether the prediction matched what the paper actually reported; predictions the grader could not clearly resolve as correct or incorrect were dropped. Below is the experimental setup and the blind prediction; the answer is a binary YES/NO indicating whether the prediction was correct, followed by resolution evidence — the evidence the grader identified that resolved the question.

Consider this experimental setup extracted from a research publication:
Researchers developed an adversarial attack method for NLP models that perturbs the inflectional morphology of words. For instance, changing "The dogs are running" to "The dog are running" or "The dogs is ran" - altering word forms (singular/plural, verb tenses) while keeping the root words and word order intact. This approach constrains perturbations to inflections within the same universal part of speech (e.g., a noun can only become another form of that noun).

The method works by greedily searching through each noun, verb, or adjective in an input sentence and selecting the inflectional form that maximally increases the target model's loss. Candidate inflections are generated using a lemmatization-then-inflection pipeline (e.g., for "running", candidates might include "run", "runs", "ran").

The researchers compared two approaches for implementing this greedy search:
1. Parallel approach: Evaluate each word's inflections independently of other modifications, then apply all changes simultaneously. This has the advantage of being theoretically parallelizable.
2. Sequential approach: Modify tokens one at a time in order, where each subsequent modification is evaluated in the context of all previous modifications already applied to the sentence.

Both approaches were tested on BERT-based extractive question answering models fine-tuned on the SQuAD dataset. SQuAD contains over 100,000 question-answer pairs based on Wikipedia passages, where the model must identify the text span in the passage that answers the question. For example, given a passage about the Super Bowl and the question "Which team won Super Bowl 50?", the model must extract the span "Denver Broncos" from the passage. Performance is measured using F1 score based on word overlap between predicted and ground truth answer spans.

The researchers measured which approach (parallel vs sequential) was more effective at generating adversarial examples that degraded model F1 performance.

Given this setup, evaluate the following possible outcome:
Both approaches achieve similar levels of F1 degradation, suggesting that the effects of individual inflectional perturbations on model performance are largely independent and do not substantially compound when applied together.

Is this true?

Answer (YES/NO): NO